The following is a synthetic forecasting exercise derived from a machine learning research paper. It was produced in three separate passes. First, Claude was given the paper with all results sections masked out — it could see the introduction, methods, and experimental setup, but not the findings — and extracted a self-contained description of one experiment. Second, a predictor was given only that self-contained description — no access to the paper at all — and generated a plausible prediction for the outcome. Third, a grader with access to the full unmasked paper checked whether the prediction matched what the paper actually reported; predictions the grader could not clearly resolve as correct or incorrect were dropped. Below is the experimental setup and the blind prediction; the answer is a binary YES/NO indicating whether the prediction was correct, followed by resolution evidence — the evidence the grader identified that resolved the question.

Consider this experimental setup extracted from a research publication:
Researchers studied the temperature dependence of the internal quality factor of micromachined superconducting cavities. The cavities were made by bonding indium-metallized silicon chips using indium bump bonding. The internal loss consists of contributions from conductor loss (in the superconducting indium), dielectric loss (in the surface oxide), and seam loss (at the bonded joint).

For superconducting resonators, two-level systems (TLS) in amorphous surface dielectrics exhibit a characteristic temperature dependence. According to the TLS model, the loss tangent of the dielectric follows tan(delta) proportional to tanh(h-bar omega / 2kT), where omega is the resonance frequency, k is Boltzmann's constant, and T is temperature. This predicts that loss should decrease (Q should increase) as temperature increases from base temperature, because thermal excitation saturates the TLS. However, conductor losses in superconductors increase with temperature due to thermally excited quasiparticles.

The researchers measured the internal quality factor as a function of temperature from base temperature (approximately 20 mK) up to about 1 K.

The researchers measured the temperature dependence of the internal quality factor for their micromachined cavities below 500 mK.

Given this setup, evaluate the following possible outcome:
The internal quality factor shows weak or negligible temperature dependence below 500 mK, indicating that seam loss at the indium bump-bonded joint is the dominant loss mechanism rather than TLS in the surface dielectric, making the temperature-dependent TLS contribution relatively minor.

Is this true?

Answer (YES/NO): NO